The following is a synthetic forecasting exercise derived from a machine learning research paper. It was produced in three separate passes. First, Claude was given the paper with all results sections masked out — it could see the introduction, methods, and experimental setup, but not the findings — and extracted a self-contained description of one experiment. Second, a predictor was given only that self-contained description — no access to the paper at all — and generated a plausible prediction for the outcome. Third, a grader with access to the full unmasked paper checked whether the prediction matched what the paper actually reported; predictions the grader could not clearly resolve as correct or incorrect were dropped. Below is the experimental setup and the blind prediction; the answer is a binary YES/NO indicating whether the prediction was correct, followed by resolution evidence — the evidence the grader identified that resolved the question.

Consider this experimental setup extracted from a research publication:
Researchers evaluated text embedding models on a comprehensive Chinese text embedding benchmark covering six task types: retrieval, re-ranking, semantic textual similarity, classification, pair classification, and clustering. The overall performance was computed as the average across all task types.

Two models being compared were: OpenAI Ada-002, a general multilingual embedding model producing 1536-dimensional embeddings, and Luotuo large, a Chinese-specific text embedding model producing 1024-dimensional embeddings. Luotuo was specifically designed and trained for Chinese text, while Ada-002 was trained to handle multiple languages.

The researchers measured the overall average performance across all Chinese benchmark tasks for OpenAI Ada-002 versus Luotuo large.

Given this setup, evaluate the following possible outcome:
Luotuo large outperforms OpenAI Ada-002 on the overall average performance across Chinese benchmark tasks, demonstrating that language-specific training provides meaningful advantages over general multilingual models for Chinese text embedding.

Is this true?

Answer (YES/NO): NO